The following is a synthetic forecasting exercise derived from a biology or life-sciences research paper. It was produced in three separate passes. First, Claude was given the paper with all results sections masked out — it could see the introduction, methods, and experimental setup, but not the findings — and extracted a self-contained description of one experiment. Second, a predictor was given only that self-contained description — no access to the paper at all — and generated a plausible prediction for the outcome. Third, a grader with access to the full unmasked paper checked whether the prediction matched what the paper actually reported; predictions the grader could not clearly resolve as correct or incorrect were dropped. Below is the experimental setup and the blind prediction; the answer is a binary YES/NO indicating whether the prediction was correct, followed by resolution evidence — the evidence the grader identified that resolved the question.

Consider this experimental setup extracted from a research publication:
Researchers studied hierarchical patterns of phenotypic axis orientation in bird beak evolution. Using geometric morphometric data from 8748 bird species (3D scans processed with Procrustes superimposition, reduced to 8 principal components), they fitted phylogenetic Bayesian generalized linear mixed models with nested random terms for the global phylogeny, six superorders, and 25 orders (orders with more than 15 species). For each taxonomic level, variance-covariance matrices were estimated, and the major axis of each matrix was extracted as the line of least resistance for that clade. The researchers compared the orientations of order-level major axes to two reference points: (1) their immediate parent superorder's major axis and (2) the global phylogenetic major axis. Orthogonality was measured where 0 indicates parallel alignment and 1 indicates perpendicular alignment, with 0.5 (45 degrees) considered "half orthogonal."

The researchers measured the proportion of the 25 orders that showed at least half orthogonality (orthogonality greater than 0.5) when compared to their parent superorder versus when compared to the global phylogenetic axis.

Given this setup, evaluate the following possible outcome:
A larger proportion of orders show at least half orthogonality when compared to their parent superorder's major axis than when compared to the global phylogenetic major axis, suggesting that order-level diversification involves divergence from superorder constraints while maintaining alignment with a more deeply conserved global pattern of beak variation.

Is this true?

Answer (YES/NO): NO